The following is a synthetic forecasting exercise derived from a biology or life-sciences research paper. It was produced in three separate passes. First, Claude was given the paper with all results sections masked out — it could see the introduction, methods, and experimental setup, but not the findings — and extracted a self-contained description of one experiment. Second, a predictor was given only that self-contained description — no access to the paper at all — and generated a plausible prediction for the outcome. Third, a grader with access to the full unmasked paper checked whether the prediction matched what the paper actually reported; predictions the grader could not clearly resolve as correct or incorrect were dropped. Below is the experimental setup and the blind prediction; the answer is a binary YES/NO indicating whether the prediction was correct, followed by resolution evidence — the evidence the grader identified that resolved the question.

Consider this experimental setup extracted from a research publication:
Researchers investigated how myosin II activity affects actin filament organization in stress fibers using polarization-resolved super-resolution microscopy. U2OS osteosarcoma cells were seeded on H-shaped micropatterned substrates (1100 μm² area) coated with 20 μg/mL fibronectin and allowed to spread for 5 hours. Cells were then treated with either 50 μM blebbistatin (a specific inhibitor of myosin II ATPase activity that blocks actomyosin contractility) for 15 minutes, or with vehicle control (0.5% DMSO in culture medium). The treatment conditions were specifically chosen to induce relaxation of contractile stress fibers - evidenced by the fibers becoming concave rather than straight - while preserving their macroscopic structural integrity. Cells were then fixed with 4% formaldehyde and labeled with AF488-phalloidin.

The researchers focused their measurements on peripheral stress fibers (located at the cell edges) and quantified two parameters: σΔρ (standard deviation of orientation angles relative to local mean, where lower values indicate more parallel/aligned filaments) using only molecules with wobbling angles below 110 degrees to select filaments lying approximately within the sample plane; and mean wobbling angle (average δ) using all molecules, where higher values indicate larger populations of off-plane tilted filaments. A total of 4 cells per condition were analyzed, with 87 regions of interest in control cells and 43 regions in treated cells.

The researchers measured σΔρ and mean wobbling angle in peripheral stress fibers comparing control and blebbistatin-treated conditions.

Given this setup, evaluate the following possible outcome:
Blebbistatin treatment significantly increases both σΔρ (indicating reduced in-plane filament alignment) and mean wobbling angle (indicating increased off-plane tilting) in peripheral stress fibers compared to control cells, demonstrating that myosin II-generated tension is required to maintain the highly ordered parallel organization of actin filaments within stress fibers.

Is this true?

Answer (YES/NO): YES